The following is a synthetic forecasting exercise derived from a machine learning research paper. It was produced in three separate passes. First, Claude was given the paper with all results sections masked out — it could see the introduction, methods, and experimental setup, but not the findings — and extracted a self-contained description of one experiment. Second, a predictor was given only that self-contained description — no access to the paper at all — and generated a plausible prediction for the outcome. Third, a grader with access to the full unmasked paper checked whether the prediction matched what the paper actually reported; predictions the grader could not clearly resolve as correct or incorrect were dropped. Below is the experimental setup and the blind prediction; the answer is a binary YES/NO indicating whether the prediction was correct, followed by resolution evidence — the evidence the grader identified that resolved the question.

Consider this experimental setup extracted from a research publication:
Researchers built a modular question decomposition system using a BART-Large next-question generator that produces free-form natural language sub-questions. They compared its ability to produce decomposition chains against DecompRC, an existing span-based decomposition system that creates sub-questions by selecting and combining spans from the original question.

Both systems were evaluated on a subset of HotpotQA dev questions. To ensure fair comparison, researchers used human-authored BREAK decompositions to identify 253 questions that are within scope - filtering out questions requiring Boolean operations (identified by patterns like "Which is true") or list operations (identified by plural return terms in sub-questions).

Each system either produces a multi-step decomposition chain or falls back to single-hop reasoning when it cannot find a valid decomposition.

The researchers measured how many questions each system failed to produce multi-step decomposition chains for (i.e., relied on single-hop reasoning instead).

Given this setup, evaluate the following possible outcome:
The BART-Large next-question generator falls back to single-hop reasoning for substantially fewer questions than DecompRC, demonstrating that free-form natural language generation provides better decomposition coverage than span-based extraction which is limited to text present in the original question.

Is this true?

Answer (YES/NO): YES